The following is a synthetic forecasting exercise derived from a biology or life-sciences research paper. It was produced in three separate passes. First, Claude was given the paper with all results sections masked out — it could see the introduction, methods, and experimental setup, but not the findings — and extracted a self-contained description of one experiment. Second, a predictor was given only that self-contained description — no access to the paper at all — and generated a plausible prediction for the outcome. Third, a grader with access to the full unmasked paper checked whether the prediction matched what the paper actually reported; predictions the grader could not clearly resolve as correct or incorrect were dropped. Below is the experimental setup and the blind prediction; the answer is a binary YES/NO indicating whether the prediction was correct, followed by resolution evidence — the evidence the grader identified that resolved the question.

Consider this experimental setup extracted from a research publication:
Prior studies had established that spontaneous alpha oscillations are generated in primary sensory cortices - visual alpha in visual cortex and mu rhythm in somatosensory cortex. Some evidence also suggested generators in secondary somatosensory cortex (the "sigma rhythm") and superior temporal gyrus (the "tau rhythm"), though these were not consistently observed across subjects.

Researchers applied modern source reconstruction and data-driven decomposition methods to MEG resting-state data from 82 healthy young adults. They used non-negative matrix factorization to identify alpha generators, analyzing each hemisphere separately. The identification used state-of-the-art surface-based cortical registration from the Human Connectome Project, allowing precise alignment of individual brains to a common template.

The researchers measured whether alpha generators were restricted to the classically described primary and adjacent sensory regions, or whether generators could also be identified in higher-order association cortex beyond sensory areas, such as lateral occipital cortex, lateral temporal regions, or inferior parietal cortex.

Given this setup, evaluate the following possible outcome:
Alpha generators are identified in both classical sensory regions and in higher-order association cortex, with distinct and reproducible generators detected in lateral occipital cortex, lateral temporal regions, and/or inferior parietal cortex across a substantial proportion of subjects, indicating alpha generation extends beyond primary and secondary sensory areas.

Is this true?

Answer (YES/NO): YES